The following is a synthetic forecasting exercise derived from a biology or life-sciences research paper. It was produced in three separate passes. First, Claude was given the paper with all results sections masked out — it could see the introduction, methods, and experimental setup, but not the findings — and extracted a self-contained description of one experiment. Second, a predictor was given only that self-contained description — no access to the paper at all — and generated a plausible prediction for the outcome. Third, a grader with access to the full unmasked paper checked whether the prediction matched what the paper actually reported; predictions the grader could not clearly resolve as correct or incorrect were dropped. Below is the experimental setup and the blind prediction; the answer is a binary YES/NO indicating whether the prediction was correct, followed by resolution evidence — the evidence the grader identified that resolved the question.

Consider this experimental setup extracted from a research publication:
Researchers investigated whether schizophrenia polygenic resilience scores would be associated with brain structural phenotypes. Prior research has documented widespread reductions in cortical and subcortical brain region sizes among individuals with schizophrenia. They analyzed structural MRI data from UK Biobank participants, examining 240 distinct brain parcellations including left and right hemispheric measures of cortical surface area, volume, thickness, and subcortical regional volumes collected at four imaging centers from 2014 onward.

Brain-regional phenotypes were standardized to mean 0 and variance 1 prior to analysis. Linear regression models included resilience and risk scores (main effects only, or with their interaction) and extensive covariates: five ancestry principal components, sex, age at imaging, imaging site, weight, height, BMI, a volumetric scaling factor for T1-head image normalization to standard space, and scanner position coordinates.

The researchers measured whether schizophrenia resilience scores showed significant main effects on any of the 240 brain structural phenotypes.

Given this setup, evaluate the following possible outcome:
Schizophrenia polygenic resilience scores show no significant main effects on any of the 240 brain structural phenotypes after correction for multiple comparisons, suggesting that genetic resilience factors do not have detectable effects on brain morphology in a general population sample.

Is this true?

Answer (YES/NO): NO